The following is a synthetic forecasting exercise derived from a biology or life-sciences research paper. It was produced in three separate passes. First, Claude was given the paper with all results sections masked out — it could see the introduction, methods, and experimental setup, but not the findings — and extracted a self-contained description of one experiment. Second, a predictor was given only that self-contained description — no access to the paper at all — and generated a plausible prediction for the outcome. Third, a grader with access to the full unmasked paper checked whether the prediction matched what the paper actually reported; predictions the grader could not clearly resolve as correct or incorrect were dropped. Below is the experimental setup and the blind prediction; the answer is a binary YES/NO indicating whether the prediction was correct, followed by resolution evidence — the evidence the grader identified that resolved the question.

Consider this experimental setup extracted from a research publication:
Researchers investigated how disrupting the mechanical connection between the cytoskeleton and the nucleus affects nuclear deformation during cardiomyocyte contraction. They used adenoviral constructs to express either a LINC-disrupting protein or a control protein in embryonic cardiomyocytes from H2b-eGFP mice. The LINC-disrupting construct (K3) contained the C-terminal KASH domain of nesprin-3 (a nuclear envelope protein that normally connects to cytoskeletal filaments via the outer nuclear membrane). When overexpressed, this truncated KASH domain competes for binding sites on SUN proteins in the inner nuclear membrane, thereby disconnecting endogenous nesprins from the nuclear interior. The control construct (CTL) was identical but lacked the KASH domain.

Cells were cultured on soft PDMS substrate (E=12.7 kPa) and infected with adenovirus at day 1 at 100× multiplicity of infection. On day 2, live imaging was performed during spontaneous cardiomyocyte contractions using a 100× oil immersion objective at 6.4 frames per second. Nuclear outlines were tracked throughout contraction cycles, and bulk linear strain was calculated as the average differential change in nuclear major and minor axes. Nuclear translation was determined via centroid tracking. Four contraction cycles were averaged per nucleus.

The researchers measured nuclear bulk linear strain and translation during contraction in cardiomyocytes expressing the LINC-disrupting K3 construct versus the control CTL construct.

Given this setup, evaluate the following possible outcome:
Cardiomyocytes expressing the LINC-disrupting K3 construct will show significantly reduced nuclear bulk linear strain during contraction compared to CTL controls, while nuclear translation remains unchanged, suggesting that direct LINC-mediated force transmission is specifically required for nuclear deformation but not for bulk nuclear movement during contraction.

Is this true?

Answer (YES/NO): NO